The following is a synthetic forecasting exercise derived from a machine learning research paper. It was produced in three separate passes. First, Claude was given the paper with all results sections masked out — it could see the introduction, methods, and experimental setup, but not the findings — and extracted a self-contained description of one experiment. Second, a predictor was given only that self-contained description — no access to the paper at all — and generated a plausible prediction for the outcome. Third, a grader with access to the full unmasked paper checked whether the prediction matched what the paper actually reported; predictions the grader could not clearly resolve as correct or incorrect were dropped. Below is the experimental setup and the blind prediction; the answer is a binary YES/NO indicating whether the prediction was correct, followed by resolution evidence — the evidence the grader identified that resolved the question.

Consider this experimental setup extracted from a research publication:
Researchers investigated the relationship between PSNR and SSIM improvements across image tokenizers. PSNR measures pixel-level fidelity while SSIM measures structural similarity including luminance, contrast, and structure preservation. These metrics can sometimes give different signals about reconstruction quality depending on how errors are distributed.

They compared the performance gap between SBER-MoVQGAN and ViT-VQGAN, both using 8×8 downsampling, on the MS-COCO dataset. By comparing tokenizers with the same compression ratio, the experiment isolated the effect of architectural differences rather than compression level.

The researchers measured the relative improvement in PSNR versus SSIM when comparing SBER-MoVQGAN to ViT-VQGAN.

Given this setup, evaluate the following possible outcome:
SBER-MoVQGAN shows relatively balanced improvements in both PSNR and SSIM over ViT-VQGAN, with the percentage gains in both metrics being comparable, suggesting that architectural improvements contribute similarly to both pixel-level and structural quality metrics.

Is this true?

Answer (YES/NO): NO